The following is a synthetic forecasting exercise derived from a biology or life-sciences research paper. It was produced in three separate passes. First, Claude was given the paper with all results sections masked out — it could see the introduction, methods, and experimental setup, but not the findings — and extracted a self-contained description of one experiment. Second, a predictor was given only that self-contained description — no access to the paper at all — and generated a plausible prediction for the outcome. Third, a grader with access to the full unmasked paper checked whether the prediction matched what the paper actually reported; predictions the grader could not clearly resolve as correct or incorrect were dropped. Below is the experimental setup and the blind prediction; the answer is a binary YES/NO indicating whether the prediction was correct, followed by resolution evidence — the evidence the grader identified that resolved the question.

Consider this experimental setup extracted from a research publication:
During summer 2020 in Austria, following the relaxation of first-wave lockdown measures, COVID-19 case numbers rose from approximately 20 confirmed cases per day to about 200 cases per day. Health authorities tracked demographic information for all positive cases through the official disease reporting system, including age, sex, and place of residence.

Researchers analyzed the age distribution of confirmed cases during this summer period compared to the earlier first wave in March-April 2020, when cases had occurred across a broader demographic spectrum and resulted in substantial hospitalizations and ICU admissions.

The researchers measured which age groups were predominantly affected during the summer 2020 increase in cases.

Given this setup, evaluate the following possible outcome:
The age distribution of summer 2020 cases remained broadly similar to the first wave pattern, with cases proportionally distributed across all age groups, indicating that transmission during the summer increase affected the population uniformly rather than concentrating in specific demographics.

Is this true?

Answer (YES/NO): NO